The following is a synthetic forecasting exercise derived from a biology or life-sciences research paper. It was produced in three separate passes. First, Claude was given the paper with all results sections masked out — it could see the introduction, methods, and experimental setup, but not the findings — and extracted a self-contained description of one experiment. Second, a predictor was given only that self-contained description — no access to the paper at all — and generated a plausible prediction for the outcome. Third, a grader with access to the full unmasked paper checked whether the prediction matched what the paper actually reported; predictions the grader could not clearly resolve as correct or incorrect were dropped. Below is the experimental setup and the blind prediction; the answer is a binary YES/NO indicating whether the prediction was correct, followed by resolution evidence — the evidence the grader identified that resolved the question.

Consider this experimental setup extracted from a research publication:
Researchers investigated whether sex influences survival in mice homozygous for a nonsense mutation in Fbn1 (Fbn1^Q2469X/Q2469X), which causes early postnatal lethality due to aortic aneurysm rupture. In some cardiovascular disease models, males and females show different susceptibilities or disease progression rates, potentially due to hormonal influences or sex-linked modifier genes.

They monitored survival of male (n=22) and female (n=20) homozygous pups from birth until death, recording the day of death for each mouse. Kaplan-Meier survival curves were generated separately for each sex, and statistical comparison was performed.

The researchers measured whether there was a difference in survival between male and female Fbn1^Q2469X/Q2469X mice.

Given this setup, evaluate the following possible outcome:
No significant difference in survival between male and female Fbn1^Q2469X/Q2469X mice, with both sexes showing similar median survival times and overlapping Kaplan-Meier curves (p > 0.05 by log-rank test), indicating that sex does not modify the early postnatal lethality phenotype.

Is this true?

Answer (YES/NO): YES